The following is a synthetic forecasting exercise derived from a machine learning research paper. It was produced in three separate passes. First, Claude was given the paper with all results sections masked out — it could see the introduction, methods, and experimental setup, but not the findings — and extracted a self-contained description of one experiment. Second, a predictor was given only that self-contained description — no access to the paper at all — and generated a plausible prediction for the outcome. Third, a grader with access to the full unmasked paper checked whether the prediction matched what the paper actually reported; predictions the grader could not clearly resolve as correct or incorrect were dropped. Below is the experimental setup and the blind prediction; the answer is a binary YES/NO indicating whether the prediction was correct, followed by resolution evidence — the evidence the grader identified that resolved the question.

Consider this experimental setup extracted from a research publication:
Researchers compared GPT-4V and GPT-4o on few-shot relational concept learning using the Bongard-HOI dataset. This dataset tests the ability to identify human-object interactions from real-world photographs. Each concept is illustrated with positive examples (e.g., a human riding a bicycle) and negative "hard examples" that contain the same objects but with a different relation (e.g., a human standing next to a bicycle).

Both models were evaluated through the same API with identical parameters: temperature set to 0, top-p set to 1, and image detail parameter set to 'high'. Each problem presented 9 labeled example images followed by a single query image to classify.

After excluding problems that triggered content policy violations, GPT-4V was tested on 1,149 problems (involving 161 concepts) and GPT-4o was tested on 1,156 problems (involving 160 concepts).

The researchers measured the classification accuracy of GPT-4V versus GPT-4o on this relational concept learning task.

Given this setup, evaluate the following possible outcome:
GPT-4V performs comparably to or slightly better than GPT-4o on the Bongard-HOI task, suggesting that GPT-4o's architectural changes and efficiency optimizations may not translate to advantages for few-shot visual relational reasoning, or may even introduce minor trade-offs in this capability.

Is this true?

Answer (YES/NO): NO